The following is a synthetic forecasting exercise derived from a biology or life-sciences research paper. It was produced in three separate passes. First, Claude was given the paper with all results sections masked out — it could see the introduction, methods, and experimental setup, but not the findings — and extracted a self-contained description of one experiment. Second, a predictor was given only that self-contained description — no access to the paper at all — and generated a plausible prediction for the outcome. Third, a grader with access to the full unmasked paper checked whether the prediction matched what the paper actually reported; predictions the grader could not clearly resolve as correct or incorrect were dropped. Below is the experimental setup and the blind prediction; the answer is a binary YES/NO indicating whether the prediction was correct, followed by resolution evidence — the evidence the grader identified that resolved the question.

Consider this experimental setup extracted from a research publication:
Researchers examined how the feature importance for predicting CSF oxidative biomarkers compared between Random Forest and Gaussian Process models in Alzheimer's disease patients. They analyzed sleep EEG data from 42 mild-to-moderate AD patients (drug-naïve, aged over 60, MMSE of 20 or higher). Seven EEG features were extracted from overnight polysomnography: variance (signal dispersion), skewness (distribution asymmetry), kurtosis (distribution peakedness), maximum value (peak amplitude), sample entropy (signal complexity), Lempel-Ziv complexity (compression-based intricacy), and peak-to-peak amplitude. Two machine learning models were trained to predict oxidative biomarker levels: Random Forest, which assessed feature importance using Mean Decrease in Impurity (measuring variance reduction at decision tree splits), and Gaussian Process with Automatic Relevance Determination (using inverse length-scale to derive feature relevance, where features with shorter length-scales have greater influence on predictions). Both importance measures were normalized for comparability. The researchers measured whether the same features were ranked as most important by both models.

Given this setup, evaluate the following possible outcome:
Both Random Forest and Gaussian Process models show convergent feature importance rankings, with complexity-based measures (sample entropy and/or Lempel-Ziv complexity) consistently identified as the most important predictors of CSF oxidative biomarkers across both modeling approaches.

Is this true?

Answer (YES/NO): NO